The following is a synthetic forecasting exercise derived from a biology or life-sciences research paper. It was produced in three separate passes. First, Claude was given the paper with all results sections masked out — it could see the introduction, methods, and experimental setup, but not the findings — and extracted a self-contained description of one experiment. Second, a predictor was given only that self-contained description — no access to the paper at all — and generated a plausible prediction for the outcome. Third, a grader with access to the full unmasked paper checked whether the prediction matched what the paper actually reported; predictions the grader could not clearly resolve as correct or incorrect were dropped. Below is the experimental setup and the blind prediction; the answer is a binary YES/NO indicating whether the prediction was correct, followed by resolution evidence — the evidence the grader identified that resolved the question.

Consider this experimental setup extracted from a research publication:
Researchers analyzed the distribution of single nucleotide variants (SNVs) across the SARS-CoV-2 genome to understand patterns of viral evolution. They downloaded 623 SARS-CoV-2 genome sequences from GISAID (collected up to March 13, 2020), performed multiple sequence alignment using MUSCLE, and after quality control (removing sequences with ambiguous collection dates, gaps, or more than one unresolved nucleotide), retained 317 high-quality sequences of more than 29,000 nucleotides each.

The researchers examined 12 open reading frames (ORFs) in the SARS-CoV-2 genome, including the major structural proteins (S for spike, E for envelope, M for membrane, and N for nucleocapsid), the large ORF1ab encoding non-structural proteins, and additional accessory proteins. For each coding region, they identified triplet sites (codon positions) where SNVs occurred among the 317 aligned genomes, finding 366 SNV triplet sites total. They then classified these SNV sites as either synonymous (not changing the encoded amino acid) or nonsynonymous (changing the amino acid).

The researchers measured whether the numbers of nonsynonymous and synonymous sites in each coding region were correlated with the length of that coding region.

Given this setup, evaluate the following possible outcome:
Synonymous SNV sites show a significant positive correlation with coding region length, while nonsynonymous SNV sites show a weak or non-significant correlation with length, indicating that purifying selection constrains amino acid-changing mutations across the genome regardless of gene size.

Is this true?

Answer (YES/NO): NO